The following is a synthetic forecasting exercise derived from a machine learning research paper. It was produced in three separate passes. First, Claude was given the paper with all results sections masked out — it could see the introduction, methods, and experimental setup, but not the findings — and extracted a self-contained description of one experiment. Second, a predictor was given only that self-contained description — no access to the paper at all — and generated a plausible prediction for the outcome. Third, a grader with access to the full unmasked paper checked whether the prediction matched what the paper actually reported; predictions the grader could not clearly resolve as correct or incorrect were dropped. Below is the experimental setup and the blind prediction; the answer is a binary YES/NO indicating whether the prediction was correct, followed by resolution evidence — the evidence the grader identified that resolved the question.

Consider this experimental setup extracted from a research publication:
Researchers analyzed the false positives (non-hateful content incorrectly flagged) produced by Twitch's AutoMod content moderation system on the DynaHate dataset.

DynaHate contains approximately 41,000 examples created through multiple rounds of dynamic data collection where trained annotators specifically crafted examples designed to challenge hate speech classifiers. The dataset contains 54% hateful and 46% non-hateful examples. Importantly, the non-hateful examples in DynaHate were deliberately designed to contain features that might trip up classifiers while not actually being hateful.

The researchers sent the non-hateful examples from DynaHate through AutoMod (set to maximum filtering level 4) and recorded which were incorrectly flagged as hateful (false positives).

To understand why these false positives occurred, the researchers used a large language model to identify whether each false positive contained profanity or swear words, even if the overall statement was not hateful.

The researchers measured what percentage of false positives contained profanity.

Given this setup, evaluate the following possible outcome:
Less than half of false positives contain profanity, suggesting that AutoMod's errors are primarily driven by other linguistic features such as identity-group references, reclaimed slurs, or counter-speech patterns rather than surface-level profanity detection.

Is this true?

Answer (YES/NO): NO